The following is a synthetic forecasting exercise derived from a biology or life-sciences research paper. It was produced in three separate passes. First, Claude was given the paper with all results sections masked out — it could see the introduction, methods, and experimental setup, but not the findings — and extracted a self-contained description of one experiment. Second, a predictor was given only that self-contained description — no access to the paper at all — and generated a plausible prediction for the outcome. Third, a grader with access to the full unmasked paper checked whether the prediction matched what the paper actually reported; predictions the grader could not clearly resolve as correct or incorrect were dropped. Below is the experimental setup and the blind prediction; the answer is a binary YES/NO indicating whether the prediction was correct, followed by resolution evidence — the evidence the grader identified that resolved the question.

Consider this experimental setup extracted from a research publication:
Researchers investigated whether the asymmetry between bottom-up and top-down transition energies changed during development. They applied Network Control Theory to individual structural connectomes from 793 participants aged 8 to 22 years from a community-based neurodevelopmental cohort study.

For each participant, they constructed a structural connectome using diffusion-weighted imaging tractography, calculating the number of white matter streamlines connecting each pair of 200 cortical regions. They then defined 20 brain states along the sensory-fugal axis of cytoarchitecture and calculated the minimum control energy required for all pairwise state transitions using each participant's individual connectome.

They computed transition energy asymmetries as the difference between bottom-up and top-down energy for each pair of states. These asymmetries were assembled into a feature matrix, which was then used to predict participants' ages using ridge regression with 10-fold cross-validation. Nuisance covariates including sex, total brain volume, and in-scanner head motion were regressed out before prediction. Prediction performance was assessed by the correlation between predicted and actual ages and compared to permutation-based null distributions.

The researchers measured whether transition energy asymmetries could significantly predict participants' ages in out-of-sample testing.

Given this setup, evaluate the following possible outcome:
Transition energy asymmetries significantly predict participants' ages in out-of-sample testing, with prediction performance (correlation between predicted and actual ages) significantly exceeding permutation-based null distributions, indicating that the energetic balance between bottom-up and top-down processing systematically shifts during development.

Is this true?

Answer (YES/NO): YES